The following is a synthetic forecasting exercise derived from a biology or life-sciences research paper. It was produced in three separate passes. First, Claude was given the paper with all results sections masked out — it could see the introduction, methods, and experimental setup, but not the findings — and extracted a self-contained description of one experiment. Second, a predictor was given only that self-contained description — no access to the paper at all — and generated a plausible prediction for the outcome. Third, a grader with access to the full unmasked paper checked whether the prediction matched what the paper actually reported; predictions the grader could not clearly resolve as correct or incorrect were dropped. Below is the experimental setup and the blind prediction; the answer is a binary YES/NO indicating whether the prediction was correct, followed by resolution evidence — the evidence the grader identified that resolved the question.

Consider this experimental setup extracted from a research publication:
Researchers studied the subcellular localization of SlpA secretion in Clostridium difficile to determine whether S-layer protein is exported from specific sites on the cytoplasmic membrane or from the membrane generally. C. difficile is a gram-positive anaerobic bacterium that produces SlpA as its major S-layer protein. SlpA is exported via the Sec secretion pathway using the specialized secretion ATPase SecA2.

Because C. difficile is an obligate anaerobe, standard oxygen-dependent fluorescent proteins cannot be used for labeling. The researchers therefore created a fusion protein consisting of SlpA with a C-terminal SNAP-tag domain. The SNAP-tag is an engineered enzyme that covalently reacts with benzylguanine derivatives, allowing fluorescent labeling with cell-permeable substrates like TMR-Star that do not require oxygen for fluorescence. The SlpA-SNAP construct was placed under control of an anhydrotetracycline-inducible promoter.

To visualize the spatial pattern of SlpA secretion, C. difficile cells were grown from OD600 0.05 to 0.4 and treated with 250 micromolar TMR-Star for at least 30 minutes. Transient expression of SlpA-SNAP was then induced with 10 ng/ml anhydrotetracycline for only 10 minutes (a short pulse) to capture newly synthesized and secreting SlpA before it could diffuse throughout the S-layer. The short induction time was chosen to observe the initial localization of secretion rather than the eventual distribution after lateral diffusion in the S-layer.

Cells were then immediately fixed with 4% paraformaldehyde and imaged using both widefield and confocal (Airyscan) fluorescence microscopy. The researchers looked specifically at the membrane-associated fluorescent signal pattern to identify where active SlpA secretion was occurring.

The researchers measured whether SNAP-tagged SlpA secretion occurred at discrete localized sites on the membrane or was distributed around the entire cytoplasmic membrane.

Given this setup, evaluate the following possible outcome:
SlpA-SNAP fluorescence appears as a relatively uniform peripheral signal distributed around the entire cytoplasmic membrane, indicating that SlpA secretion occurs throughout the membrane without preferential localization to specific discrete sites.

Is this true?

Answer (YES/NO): YES